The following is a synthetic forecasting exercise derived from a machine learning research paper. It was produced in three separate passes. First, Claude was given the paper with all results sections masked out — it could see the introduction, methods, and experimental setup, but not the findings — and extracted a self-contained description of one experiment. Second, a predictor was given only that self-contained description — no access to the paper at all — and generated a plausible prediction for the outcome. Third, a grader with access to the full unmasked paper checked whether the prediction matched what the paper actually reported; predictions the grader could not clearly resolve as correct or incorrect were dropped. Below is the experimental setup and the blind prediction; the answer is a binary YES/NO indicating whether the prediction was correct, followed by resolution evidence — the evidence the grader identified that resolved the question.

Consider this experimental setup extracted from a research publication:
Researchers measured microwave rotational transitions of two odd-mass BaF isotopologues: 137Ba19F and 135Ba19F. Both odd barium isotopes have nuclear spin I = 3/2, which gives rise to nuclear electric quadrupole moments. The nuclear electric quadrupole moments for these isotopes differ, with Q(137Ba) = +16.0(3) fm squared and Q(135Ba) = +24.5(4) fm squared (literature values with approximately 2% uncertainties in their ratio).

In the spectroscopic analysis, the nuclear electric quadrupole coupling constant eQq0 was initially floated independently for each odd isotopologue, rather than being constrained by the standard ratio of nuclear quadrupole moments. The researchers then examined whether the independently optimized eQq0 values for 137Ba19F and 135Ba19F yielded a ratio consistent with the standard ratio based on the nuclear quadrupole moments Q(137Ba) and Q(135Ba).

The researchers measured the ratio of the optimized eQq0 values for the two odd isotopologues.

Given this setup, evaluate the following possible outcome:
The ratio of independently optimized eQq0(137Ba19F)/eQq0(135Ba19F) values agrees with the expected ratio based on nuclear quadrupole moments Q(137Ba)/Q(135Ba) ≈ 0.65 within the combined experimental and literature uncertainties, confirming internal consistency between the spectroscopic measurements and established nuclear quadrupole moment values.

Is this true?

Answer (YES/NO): YES